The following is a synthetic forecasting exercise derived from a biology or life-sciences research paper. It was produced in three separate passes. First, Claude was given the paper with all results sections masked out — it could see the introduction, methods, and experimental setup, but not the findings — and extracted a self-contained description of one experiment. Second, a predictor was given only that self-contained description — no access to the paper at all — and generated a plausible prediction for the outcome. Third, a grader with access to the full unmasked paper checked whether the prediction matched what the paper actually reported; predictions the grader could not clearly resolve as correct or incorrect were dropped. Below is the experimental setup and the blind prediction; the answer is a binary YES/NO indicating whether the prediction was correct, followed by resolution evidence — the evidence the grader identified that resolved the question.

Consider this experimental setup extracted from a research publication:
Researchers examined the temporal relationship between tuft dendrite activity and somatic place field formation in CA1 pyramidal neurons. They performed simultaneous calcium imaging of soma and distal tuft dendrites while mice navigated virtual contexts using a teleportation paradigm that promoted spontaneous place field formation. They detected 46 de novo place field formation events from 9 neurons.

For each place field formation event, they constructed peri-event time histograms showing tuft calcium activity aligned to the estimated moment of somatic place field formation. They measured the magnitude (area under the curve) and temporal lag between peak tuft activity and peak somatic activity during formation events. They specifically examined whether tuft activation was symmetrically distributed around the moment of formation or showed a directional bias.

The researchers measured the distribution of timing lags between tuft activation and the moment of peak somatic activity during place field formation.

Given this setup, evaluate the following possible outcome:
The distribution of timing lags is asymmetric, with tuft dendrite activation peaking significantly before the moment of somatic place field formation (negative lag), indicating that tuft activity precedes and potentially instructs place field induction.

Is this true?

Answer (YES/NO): YES